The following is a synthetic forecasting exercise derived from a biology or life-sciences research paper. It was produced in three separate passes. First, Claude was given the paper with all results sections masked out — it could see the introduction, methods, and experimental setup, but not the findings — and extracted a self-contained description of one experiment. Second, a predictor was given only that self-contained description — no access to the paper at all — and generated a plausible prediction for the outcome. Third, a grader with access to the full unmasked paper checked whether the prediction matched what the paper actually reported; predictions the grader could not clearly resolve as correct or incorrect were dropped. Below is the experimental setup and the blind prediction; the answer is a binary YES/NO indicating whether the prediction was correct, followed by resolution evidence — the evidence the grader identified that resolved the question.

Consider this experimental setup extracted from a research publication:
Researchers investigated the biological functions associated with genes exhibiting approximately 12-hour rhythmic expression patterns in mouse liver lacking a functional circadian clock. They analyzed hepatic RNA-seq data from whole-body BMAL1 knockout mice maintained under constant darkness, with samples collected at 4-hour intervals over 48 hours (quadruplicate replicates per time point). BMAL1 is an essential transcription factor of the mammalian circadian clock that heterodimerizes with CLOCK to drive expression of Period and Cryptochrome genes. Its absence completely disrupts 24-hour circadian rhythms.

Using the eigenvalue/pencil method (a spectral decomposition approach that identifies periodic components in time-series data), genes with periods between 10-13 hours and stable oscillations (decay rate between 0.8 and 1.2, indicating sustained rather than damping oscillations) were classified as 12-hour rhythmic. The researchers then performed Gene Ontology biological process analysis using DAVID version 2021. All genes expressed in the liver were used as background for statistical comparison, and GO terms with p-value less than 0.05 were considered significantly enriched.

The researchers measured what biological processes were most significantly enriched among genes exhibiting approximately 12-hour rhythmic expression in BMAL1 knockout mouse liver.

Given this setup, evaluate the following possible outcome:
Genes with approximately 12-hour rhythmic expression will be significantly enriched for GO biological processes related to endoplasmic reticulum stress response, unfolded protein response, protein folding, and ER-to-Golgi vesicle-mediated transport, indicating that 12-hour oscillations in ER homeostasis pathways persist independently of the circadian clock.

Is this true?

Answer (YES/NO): YES